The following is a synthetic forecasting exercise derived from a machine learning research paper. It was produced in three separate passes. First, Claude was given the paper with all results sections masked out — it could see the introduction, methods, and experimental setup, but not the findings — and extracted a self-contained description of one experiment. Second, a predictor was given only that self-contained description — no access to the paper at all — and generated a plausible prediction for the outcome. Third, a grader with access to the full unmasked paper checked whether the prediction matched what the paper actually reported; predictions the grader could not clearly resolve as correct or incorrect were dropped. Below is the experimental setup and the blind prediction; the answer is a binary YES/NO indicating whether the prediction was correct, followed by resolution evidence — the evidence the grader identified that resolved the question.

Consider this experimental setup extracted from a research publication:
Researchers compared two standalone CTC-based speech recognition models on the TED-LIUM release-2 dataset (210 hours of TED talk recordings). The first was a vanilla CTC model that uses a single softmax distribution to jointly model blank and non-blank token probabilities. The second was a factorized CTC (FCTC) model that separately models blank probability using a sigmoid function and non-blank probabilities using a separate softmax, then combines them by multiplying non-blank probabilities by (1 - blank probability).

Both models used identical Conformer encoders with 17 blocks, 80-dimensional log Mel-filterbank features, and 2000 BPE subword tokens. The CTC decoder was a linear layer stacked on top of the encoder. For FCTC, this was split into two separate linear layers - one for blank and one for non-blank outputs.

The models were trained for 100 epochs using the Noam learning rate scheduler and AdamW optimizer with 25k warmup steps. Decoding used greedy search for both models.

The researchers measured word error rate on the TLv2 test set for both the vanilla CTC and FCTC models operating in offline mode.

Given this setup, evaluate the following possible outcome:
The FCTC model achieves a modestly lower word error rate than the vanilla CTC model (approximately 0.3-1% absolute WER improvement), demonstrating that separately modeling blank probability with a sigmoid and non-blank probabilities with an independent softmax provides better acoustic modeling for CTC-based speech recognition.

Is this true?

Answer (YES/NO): NO